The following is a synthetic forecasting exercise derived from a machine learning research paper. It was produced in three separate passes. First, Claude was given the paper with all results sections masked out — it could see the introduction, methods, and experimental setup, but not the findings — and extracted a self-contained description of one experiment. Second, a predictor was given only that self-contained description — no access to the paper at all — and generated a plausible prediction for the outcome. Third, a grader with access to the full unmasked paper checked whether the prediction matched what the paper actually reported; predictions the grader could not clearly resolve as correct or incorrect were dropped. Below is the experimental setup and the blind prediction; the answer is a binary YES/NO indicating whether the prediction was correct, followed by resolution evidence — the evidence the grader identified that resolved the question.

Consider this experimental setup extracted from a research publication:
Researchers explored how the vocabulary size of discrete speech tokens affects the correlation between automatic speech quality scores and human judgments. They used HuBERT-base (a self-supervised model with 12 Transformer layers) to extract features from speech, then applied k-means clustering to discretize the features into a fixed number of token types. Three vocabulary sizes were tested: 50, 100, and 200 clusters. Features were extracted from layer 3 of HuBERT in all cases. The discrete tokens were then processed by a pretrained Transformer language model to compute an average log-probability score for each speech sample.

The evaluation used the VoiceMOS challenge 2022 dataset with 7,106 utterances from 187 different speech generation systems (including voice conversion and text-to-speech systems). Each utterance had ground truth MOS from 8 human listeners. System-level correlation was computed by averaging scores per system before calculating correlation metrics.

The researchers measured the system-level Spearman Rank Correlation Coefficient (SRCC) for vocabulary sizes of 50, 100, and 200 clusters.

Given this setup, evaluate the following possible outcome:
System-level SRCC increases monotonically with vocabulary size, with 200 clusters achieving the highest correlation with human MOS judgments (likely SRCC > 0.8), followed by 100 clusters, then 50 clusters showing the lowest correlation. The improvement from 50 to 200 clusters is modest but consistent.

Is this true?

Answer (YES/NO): NO